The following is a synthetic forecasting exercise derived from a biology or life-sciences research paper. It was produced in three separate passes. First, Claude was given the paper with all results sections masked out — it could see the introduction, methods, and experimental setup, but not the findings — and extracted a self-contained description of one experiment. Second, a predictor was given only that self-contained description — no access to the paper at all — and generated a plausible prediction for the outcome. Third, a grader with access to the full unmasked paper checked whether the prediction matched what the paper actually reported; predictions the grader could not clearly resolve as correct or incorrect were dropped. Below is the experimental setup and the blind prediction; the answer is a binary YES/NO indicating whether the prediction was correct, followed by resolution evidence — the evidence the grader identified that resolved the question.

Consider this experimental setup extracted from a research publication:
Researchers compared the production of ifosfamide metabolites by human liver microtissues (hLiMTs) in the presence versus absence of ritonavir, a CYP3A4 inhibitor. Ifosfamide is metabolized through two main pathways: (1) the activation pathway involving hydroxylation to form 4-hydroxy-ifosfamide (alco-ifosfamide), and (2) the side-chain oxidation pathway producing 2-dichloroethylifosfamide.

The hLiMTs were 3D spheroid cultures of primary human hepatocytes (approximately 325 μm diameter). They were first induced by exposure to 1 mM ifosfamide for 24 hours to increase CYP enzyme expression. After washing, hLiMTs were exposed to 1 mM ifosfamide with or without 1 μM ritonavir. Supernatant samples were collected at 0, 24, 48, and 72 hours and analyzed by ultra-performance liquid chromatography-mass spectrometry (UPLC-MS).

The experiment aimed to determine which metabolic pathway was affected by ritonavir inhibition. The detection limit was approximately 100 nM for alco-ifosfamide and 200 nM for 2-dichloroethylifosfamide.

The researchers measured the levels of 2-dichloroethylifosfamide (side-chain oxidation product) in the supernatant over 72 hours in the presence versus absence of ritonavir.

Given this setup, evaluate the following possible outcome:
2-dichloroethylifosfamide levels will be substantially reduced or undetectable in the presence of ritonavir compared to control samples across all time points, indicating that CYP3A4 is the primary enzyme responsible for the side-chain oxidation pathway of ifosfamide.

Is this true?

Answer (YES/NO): YES